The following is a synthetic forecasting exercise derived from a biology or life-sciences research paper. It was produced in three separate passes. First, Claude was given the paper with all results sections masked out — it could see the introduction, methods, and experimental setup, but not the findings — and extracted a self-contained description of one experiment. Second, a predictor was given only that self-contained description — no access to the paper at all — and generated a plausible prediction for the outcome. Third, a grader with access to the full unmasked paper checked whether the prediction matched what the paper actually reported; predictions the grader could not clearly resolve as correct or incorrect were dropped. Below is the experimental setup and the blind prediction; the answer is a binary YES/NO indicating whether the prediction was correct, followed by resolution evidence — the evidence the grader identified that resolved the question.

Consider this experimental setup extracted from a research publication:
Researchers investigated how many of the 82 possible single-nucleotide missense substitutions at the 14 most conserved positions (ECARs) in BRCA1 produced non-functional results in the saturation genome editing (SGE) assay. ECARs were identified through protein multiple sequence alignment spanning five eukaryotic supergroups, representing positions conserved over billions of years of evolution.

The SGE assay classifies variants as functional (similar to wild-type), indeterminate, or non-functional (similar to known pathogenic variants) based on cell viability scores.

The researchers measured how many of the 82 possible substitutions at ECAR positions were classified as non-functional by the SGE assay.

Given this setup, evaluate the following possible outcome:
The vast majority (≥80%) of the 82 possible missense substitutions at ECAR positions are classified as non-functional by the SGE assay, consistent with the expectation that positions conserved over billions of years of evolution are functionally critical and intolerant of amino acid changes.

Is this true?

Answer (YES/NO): YES